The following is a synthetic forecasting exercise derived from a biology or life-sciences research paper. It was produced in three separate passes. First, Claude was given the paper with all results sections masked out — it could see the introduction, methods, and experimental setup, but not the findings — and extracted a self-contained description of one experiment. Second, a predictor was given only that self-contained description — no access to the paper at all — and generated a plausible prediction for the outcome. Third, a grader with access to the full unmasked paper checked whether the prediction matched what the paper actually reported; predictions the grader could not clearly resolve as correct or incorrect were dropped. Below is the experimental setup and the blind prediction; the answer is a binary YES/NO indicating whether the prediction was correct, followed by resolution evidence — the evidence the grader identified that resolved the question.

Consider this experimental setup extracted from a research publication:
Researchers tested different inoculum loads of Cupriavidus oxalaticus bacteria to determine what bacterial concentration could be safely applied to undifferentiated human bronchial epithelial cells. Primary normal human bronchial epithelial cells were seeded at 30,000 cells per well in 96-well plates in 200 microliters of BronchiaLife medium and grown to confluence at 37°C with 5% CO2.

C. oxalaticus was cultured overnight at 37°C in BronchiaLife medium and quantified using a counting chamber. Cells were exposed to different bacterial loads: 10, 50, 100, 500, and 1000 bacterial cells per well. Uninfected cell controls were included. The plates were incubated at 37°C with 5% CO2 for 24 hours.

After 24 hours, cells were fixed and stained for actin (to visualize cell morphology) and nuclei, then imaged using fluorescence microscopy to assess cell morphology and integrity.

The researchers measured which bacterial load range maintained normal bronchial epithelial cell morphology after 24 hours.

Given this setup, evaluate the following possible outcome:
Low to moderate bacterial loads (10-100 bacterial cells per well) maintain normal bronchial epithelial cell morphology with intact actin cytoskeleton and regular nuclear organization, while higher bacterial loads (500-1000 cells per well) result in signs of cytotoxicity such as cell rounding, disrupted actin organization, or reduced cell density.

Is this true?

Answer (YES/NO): YES